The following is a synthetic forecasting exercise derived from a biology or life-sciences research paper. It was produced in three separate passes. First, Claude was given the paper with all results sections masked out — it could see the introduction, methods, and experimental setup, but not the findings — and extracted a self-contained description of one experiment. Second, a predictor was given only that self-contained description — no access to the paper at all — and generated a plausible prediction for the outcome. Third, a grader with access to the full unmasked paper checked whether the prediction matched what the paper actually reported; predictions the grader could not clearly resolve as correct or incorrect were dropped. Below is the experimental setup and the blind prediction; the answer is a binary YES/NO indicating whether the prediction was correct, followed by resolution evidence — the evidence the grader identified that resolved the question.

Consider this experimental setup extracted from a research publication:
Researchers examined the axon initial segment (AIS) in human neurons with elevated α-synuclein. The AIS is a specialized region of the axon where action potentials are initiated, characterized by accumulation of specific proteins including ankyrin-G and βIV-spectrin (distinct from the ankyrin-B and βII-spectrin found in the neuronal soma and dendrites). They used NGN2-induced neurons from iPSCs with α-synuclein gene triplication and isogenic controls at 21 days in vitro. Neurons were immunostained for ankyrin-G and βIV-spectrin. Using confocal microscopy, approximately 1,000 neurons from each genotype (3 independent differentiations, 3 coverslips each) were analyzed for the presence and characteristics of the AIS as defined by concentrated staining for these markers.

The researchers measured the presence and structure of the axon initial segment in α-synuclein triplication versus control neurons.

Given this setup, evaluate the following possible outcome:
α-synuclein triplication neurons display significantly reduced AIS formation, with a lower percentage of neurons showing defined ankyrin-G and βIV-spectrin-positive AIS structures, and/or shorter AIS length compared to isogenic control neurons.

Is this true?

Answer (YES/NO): YES